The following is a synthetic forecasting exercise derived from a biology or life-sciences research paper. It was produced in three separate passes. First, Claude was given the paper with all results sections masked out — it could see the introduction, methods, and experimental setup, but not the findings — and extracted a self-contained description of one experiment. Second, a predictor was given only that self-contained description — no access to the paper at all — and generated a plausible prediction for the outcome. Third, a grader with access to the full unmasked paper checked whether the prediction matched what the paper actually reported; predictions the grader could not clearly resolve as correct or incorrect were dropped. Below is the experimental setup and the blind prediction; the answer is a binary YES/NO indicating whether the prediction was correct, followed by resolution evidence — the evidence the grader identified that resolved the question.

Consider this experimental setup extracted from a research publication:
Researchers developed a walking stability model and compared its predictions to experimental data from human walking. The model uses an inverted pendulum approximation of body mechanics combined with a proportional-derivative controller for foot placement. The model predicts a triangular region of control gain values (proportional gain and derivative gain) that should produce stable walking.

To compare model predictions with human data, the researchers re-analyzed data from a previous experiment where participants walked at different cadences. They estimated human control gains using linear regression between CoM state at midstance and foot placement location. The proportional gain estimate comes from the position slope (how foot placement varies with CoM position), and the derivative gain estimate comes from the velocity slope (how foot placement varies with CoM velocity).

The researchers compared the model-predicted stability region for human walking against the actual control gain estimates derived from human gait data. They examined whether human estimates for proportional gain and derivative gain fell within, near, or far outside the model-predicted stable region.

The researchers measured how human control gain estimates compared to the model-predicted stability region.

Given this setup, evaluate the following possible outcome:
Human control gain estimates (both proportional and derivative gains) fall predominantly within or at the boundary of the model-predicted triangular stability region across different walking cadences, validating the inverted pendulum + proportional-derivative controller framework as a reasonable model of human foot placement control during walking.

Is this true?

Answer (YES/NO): NO